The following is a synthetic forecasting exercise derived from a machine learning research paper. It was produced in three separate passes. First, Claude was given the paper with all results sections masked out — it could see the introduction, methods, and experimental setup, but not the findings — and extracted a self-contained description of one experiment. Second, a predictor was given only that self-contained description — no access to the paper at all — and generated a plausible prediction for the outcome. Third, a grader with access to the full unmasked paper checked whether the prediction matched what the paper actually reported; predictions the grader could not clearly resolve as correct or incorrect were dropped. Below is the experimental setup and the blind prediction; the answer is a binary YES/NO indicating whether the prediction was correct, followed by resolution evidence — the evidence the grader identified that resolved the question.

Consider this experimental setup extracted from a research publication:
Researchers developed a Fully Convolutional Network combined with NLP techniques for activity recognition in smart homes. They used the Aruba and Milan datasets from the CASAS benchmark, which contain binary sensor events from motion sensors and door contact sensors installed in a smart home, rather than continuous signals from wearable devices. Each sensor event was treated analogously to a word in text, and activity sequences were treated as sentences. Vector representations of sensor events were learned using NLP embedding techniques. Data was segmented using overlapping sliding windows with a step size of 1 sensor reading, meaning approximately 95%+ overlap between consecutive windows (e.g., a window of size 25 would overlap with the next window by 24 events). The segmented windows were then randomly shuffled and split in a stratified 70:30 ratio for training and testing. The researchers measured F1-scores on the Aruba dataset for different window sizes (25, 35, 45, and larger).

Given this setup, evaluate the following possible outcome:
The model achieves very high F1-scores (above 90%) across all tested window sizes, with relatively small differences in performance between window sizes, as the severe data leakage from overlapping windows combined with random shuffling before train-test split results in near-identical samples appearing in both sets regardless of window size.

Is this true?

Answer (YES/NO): YES